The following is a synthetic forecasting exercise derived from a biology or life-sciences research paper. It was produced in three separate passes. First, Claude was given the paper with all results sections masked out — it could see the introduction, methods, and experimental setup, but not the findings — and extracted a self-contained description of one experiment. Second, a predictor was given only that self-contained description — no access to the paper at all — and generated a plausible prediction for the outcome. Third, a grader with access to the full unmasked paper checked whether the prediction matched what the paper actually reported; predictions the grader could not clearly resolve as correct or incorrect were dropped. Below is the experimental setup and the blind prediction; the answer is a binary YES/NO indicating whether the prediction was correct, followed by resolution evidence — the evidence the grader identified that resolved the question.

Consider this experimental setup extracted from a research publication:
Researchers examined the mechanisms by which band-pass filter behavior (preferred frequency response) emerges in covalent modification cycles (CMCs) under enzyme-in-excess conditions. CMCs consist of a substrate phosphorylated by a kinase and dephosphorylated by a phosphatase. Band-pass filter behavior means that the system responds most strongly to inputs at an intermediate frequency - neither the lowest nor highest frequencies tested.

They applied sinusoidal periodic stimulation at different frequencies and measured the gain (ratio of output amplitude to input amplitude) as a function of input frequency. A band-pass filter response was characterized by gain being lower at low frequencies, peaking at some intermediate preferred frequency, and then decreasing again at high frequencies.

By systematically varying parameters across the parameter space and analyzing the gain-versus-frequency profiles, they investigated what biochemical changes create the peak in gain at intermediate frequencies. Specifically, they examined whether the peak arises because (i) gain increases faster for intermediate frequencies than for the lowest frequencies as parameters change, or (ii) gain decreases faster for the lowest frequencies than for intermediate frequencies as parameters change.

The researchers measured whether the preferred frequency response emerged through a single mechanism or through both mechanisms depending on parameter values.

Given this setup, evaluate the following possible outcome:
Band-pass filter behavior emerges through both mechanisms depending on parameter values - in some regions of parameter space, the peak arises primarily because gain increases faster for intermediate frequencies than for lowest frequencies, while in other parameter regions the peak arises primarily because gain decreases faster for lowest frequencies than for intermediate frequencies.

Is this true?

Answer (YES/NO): YES